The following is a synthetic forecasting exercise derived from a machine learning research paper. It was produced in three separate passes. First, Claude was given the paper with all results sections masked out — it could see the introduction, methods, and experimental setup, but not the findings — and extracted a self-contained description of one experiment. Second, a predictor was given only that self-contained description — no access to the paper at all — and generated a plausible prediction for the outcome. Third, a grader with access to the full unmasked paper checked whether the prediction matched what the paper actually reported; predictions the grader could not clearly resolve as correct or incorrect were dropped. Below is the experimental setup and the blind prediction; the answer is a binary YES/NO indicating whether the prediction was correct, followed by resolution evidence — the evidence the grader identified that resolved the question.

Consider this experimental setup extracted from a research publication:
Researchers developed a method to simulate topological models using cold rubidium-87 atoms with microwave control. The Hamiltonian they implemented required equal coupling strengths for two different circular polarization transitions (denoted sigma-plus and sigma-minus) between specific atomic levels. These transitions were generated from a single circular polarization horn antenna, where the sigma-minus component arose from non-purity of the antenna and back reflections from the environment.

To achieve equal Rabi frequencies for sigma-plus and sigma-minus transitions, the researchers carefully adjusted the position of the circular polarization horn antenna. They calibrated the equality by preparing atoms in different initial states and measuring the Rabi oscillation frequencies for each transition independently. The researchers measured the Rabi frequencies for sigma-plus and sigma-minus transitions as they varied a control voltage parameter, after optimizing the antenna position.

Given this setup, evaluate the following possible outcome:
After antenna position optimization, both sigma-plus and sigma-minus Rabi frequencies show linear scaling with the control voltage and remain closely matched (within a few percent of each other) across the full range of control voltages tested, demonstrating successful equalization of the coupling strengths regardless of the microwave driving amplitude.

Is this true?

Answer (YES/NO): NO